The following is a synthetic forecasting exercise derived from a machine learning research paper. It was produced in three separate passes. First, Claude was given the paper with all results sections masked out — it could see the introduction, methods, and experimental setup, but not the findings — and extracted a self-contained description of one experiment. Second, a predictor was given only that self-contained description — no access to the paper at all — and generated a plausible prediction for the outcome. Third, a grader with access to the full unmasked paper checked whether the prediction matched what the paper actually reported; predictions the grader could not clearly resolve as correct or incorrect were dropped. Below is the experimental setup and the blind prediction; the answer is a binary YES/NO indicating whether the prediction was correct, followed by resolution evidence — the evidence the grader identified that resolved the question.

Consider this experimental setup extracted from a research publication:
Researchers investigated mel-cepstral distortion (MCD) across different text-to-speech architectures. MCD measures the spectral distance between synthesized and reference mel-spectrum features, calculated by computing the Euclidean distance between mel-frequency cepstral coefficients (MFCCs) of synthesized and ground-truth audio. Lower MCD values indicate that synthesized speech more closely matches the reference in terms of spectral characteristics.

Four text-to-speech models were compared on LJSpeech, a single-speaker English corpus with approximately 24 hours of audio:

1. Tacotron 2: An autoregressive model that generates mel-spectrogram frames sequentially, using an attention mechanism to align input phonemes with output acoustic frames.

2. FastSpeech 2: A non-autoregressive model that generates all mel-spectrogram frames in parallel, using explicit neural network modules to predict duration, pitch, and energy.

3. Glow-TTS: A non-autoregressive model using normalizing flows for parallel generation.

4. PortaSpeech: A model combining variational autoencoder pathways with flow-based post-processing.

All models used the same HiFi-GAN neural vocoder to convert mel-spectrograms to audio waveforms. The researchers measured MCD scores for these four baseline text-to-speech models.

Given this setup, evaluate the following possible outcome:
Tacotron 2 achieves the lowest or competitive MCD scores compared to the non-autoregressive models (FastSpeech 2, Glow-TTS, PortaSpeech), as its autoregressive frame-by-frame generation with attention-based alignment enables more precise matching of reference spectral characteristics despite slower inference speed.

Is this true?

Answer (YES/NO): NO